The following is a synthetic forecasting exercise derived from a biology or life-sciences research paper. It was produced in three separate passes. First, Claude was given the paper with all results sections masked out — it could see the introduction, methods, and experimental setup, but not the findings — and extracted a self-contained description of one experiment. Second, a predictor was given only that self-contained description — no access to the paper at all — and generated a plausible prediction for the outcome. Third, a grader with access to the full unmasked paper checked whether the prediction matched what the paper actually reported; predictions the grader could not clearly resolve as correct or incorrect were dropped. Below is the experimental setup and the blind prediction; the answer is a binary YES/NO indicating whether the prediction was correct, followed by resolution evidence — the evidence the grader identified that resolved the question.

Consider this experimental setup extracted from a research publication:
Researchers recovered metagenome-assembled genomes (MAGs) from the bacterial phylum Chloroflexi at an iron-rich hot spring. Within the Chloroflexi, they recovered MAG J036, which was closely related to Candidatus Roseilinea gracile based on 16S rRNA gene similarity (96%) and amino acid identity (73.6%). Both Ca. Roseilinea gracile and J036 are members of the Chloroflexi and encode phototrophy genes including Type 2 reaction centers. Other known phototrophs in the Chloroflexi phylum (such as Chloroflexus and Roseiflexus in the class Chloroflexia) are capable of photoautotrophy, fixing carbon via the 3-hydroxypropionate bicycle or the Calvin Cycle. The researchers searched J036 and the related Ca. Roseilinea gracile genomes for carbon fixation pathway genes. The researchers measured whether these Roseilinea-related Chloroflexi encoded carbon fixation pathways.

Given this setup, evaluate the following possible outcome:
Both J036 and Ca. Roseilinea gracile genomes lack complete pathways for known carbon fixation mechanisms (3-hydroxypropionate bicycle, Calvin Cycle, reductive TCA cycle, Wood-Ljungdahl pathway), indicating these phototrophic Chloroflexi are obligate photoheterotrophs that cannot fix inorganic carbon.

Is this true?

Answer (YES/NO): YES